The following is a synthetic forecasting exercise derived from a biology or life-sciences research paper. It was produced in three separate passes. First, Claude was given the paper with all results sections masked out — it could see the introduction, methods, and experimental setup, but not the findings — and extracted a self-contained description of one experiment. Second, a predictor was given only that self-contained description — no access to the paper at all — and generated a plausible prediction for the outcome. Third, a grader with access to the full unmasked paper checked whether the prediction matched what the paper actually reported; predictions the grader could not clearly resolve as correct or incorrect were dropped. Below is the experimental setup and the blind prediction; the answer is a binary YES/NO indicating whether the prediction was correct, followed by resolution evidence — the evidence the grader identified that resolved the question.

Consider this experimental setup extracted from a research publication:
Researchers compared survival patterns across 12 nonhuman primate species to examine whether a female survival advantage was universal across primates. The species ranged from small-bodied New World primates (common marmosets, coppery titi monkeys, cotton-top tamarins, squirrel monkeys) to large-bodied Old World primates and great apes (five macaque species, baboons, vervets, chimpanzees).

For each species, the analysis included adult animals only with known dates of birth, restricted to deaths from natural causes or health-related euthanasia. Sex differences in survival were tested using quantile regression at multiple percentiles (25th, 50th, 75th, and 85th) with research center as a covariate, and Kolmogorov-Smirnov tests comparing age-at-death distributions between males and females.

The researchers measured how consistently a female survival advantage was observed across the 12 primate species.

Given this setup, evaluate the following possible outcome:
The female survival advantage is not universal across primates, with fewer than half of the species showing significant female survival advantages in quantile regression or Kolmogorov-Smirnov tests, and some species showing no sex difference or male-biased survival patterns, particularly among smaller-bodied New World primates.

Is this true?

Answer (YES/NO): NO